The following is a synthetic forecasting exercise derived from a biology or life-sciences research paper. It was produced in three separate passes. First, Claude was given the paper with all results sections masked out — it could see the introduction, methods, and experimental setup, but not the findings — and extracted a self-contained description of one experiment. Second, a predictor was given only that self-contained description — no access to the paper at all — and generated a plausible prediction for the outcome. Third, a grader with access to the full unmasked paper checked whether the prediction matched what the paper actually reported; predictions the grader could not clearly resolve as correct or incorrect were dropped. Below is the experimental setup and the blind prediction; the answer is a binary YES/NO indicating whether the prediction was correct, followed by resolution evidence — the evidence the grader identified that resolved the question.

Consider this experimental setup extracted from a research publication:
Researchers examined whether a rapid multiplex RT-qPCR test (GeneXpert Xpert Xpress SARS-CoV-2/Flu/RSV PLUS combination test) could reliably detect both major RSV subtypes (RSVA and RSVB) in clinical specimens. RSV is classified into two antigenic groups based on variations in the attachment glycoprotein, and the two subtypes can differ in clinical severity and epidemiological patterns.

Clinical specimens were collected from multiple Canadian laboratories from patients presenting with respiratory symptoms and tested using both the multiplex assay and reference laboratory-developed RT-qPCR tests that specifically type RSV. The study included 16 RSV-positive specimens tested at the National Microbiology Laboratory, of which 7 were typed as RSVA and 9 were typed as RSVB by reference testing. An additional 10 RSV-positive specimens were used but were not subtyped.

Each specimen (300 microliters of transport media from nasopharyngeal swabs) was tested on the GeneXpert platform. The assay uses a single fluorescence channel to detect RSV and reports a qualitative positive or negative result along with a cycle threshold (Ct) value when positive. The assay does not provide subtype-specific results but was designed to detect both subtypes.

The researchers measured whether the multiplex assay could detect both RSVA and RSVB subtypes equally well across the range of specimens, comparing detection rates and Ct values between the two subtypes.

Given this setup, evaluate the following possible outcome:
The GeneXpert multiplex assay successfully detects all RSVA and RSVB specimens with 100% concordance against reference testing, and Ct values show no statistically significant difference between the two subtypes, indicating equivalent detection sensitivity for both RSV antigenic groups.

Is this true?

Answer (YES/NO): NO